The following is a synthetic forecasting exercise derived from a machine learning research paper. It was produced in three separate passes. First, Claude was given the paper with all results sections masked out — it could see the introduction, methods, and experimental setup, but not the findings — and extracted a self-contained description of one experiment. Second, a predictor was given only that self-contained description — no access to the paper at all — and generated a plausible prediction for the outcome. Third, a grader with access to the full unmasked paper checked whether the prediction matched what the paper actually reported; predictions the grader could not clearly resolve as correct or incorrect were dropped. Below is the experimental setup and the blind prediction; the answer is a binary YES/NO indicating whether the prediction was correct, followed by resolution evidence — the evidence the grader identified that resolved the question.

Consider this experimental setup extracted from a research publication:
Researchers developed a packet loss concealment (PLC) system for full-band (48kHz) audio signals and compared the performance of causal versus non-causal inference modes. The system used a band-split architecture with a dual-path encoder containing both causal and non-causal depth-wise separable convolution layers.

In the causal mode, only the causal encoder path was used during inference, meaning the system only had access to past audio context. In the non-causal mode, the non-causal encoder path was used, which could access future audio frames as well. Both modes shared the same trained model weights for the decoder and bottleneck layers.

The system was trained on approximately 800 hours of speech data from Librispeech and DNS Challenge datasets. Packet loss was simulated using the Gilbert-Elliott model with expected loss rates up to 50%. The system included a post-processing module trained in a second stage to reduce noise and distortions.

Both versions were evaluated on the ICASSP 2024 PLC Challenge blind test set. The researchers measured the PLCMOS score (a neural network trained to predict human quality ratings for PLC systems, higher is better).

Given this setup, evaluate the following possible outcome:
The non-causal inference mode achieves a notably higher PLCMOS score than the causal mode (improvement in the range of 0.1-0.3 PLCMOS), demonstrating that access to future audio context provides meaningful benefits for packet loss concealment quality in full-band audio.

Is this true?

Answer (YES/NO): YES